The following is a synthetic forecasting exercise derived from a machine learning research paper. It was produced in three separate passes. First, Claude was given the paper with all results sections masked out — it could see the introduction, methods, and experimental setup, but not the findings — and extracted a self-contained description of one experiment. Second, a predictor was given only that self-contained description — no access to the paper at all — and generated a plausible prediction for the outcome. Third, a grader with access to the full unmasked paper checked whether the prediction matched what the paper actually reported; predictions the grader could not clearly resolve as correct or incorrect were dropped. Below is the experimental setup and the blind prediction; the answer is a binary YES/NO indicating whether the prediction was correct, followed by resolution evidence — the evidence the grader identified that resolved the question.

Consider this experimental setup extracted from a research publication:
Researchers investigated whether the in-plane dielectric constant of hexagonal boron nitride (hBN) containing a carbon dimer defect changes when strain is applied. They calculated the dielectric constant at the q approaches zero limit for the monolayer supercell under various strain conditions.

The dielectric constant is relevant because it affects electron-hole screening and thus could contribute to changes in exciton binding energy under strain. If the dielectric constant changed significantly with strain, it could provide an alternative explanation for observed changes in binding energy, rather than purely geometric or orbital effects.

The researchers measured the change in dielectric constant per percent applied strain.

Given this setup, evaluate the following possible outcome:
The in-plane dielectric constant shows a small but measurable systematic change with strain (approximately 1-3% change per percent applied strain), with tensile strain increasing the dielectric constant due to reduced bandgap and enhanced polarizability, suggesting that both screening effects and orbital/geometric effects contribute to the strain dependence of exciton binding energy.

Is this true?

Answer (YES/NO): NO